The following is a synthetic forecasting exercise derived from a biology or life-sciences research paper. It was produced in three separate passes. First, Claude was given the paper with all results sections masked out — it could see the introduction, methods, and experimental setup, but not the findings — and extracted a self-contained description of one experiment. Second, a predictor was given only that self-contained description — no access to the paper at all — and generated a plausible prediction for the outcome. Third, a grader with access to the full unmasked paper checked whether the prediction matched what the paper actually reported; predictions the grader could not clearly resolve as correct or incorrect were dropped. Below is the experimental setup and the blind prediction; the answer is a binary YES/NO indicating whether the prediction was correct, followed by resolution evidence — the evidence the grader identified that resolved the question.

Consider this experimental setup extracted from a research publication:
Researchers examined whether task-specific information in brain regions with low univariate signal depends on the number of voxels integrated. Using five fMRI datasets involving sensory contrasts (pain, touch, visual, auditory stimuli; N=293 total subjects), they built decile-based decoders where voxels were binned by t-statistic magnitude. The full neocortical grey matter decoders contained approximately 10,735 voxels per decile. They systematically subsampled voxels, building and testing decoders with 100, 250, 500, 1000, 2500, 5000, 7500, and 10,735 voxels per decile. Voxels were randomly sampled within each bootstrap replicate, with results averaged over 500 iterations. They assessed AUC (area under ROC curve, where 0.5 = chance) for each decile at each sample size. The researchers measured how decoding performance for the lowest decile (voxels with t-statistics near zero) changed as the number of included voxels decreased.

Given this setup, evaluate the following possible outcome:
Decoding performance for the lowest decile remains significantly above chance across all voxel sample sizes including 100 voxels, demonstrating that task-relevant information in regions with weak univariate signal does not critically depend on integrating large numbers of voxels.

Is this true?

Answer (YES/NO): NO